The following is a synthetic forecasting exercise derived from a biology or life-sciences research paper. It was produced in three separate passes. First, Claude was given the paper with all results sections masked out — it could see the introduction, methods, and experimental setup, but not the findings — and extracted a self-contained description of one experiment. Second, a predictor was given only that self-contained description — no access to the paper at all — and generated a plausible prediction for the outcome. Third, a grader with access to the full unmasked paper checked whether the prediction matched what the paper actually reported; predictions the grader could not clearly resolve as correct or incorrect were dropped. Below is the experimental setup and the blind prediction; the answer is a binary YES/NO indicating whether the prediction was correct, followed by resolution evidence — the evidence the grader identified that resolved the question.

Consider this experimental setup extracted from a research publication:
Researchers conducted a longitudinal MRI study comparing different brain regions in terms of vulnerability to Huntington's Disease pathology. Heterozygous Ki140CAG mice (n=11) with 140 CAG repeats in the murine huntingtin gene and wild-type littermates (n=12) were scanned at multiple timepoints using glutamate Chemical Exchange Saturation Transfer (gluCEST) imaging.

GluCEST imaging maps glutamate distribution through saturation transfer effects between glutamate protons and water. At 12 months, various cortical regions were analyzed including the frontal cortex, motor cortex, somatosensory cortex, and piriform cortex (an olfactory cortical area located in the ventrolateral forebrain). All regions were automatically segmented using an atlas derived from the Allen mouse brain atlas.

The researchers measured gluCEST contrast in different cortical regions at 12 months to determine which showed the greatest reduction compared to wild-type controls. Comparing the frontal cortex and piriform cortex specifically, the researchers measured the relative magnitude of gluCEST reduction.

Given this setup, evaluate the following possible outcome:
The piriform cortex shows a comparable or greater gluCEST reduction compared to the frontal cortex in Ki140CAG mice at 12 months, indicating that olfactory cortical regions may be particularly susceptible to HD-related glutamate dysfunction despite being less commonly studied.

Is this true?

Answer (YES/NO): YES